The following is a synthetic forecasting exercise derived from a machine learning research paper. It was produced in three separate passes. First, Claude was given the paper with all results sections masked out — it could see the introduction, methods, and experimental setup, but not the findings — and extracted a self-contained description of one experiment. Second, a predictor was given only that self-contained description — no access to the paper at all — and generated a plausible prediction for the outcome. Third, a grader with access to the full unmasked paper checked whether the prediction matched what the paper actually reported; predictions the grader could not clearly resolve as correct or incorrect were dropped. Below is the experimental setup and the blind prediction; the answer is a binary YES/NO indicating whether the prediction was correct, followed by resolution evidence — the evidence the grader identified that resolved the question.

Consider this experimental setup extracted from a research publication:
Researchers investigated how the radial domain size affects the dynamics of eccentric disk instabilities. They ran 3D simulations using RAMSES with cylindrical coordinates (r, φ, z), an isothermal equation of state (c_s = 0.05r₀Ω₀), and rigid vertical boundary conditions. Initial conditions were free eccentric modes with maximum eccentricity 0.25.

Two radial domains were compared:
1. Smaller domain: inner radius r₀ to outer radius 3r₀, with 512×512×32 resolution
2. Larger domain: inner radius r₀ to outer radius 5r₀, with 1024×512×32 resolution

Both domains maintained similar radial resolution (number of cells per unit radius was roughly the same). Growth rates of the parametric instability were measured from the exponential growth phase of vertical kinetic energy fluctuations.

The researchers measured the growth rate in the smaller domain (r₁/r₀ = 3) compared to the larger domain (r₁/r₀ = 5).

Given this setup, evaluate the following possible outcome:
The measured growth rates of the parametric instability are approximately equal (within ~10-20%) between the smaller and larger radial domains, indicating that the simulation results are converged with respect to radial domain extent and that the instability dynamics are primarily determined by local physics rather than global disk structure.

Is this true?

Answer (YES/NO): NO